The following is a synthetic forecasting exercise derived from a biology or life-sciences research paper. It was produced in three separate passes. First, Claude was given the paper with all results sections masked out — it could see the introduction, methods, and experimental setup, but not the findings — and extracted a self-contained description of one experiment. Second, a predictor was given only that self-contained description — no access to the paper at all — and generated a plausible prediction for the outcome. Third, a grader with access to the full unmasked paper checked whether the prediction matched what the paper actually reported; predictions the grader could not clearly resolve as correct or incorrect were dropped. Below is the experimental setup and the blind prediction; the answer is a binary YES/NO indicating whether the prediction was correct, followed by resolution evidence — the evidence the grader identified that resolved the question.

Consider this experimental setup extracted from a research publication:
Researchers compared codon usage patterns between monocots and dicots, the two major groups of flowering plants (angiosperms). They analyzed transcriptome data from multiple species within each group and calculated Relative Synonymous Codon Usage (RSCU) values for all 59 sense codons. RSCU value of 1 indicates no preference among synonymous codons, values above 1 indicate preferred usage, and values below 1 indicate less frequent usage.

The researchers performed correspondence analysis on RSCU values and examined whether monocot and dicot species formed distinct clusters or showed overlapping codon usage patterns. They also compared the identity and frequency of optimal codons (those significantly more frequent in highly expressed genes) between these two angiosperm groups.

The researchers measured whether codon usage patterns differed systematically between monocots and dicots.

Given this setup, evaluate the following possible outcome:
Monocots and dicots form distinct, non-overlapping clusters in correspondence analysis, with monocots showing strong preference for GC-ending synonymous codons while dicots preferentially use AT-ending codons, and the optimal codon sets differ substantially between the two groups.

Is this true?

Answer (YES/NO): NO